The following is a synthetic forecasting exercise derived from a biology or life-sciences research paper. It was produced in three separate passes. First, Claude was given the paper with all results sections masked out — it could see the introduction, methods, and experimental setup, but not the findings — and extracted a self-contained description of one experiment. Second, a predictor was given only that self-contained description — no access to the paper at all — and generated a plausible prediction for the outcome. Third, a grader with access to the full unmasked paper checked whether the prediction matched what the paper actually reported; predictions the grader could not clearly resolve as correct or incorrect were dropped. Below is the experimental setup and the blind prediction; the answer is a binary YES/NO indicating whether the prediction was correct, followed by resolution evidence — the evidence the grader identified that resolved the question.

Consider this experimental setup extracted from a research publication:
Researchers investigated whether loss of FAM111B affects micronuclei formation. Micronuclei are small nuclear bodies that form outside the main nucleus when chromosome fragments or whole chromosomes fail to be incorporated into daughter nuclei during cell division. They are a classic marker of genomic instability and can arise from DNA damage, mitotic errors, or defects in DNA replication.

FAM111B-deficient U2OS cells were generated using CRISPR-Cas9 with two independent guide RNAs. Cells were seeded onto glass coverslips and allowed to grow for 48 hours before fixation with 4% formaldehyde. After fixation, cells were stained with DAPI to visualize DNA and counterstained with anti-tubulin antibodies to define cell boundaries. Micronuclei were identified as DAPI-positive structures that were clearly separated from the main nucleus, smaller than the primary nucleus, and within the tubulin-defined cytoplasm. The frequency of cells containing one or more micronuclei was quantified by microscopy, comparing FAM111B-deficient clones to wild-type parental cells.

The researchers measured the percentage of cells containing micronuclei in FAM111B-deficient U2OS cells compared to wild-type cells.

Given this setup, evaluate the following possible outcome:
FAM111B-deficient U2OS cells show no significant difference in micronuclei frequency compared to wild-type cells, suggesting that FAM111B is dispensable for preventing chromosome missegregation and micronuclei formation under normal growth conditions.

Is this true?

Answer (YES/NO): NO